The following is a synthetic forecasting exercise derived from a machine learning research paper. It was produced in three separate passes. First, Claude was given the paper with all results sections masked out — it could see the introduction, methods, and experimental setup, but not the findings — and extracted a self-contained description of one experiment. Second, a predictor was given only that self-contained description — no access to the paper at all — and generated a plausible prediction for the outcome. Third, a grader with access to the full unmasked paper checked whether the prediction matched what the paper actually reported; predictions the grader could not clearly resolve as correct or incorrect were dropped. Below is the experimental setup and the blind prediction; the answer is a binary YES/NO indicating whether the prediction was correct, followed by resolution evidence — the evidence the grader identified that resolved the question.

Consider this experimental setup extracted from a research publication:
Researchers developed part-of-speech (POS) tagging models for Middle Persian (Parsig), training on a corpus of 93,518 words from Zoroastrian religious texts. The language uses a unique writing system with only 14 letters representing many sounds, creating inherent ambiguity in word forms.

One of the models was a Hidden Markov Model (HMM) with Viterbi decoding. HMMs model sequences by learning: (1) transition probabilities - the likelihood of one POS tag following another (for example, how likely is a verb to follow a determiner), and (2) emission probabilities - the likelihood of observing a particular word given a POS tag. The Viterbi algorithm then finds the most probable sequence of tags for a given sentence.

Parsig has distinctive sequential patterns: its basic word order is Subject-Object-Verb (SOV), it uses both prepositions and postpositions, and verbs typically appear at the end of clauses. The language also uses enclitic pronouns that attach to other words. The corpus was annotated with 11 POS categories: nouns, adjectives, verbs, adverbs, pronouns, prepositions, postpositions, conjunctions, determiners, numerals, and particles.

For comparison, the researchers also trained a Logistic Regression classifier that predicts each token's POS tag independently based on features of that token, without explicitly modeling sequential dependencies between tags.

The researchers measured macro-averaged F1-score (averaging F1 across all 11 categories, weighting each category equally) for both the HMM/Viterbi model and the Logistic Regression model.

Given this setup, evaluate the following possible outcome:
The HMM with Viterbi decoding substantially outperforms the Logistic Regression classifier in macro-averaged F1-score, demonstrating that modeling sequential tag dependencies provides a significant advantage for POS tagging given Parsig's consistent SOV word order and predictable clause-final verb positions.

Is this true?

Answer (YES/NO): NO